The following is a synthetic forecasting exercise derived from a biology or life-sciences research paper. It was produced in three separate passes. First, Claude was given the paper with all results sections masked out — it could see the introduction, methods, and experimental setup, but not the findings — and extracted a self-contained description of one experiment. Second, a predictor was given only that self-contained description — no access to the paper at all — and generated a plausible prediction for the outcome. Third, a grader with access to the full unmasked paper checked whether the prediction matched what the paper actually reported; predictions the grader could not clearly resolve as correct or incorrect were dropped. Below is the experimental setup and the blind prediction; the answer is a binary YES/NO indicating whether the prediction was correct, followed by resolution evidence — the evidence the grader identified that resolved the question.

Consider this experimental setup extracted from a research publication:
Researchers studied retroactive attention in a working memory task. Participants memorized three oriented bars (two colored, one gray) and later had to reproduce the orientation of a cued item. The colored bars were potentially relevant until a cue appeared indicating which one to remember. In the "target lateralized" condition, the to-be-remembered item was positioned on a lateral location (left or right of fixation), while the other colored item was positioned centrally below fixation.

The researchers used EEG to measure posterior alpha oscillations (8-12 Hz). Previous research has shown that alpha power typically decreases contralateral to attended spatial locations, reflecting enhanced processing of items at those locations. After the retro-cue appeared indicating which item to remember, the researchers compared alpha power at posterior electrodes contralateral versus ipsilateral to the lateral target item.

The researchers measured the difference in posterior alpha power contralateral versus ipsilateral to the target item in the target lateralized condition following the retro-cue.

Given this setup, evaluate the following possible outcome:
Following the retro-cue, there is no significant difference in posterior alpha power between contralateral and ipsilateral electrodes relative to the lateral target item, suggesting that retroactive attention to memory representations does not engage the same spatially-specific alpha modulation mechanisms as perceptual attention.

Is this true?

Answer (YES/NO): NO